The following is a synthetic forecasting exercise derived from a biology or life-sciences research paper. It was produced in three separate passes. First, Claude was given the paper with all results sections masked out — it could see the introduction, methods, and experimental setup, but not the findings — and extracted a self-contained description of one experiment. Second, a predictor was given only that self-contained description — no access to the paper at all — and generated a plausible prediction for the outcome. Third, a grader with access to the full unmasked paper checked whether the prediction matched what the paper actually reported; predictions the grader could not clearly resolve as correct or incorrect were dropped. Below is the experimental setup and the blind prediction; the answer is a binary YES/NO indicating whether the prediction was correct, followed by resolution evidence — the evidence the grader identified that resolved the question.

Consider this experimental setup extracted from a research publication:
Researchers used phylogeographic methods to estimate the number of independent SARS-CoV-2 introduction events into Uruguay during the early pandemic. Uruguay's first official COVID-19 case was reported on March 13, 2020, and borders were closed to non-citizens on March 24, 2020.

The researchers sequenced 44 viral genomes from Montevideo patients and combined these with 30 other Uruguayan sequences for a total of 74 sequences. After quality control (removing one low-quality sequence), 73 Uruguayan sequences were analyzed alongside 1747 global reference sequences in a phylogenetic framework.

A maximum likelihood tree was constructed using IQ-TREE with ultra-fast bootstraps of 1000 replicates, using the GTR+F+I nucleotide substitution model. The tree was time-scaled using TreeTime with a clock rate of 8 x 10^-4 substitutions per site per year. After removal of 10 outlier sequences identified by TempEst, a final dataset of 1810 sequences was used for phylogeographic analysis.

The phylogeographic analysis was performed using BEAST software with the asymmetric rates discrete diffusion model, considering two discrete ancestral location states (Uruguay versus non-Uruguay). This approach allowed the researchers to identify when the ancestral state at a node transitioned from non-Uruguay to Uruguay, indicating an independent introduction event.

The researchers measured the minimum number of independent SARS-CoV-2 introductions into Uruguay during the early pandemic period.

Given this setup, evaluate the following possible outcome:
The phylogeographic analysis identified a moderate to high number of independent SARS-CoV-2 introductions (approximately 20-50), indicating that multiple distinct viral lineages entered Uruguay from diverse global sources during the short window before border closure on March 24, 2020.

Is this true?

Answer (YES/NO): NO